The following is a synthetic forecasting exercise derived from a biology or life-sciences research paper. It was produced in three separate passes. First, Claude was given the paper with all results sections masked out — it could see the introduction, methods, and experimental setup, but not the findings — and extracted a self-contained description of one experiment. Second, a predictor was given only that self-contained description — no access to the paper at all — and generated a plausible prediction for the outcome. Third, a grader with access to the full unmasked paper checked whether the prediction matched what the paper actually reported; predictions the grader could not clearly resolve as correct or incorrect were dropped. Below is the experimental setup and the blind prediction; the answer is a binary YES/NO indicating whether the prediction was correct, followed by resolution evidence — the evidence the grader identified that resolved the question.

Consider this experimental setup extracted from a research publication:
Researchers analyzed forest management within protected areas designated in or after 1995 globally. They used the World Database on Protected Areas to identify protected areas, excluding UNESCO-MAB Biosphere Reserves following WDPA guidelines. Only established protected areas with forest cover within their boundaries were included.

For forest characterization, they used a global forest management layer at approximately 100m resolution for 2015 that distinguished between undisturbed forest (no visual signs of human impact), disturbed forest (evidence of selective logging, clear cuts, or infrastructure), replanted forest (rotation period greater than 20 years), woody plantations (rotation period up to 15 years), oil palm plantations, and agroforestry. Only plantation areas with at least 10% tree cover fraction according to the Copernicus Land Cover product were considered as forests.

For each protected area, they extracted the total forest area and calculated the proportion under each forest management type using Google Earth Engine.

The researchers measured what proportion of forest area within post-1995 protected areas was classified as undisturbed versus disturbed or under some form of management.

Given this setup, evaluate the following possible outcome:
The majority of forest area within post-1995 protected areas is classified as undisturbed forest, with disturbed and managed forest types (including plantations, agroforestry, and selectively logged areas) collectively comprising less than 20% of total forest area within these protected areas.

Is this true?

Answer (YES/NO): NO